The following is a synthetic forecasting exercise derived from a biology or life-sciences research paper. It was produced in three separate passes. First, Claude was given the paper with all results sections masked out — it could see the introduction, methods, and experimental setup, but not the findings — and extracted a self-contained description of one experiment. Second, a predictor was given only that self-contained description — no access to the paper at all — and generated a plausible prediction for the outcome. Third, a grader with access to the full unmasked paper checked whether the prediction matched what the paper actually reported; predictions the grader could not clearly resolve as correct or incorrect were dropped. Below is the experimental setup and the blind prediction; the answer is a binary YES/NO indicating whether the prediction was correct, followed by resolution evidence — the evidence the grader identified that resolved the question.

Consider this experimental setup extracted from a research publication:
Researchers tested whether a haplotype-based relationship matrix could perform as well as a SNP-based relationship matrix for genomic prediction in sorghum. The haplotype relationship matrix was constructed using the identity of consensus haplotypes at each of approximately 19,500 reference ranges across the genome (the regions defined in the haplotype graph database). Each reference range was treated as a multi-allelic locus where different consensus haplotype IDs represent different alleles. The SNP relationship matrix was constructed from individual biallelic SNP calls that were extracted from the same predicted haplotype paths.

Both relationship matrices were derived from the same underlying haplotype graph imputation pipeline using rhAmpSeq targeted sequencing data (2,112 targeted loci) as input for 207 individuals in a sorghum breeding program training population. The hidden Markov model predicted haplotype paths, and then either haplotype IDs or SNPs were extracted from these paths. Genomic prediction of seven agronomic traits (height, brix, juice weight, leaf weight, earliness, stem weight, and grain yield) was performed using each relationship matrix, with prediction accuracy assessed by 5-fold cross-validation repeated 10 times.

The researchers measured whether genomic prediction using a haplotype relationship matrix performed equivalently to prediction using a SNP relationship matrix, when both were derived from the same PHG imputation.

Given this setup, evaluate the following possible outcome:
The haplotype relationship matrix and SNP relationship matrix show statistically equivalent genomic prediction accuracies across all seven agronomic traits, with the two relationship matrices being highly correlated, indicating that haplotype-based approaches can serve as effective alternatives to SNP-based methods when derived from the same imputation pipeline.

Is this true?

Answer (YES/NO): NO